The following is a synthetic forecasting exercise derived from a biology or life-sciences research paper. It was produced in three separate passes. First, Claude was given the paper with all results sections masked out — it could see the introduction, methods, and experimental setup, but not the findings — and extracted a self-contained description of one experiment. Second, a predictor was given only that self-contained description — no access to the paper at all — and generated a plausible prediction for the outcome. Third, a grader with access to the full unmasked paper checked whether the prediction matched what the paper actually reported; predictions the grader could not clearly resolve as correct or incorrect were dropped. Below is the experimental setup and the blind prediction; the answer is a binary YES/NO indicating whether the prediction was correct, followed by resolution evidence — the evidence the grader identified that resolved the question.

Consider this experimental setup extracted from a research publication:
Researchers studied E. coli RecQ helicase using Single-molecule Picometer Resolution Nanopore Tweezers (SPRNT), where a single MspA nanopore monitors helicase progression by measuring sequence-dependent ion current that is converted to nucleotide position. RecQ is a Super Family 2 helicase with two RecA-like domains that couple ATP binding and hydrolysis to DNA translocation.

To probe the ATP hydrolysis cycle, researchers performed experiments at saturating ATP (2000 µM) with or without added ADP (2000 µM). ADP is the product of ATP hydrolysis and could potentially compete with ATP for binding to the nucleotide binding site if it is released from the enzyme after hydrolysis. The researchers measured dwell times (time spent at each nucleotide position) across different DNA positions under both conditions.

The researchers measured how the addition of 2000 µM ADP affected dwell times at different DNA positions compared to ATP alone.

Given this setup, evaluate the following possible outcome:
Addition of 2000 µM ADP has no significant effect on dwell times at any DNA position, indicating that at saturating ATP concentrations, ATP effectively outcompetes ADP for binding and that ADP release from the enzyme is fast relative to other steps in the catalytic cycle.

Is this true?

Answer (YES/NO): NO